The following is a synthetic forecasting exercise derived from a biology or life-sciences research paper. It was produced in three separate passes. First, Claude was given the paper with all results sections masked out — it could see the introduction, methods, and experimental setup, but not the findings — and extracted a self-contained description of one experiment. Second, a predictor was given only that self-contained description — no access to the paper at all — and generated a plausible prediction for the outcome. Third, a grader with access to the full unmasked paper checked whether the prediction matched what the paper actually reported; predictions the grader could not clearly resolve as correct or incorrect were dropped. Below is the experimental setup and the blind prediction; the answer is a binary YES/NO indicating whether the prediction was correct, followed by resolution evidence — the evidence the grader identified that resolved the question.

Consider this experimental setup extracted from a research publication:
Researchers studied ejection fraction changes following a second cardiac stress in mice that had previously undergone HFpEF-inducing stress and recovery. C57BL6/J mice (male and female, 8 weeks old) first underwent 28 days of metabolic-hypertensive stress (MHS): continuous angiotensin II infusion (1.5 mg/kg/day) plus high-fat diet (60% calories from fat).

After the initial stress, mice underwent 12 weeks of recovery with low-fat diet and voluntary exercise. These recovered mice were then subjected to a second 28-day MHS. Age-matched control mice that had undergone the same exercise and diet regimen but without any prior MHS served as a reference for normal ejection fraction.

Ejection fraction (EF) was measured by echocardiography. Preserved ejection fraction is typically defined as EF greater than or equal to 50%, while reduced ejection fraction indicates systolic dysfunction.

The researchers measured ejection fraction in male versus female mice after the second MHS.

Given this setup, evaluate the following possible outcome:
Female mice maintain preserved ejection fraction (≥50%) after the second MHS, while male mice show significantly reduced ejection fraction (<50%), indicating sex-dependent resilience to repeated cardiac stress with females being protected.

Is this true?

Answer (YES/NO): NO